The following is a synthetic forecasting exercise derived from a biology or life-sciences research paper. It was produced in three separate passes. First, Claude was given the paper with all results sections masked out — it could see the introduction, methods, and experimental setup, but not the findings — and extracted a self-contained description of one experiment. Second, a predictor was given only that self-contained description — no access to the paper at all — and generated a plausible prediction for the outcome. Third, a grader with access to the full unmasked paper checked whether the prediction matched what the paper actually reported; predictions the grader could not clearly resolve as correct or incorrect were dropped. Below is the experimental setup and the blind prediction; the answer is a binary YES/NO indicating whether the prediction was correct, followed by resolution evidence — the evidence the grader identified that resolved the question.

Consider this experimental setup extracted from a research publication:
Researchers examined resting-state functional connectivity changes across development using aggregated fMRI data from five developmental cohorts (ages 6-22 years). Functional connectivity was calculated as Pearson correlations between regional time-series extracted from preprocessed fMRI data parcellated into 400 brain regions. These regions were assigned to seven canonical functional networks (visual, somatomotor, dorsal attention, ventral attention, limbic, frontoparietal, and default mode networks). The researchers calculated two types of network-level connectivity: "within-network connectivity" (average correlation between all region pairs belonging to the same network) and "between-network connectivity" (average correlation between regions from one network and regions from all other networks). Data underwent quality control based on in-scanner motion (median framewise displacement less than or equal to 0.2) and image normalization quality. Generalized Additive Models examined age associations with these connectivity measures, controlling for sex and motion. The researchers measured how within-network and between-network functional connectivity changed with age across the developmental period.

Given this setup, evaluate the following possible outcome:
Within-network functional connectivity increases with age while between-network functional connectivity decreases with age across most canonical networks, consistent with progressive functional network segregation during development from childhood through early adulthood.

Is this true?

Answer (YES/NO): YES